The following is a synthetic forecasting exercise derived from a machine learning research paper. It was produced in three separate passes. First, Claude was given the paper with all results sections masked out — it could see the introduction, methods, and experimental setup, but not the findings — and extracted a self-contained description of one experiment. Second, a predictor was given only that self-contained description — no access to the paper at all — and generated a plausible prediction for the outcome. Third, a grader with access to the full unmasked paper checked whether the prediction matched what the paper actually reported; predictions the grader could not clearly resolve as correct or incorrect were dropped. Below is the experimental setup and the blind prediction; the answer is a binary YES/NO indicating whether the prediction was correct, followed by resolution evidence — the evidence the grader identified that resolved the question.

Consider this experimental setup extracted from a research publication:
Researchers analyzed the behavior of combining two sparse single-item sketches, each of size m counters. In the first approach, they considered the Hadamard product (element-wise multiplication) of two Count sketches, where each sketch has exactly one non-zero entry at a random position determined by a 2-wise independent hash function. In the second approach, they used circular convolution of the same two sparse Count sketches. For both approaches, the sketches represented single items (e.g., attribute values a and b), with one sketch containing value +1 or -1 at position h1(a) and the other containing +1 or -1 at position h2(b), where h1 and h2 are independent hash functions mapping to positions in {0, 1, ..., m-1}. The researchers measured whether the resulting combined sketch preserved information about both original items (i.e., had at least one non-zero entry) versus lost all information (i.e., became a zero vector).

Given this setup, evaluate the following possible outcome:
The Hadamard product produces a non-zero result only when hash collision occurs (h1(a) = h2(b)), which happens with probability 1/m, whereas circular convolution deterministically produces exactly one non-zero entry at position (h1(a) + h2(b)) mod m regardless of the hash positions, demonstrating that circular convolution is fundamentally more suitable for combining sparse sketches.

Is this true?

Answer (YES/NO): YES